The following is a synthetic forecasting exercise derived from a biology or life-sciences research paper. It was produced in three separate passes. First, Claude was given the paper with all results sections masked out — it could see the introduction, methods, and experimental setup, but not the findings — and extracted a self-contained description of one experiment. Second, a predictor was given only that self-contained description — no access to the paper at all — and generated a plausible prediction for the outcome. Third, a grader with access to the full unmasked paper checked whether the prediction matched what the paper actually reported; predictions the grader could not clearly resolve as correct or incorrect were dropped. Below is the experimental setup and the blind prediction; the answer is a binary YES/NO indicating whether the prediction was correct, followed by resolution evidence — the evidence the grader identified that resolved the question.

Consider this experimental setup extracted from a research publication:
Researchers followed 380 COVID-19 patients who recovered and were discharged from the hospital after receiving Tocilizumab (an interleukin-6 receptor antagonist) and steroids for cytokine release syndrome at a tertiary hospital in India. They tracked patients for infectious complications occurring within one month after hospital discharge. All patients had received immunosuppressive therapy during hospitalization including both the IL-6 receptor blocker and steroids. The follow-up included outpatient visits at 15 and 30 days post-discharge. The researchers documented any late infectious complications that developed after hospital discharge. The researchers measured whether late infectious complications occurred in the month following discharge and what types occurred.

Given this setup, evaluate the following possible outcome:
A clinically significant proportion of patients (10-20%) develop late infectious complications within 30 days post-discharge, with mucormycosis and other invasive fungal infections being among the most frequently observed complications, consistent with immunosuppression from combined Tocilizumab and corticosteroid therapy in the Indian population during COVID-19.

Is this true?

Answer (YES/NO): NO